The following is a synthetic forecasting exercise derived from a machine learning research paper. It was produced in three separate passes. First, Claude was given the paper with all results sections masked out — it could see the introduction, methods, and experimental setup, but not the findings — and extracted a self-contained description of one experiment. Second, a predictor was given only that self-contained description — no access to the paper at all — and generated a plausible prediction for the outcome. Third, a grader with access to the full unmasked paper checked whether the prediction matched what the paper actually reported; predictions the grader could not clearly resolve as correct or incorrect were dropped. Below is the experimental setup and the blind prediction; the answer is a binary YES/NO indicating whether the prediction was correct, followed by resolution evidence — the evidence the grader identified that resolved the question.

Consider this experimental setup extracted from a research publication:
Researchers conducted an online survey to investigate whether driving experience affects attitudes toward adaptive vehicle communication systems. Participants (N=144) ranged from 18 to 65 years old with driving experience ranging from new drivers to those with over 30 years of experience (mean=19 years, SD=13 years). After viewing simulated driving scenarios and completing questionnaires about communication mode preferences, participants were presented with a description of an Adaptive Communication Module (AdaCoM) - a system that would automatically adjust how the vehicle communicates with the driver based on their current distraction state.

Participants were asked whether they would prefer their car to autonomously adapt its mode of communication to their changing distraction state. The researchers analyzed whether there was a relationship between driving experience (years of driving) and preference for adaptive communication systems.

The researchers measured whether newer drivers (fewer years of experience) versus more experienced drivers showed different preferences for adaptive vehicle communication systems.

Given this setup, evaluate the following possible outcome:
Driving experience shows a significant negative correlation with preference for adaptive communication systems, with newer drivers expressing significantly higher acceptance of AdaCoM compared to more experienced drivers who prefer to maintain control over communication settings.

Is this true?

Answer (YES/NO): NO